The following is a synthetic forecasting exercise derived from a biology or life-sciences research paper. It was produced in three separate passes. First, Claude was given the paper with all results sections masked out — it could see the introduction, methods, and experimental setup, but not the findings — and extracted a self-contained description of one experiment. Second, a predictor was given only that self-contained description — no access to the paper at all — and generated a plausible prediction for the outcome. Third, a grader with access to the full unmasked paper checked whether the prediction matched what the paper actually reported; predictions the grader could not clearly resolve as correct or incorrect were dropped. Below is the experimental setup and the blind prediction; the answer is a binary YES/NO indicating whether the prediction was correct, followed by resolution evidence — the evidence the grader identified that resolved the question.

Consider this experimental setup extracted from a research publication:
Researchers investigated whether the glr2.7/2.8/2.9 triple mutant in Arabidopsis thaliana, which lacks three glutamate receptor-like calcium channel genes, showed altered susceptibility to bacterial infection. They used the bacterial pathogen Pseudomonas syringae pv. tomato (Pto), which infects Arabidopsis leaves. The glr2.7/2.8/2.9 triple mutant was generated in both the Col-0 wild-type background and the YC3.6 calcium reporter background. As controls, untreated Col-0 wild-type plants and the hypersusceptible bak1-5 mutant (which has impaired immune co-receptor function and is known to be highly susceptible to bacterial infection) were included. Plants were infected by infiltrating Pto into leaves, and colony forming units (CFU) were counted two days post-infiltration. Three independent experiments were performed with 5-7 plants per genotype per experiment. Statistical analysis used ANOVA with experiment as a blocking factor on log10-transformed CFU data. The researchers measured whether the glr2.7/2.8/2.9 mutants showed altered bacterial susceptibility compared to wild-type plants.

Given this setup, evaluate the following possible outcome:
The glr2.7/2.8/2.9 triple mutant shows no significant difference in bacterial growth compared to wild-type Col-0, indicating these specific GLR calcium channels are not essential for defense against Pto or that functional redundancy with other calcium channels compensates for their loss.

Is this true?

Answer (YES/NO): NO